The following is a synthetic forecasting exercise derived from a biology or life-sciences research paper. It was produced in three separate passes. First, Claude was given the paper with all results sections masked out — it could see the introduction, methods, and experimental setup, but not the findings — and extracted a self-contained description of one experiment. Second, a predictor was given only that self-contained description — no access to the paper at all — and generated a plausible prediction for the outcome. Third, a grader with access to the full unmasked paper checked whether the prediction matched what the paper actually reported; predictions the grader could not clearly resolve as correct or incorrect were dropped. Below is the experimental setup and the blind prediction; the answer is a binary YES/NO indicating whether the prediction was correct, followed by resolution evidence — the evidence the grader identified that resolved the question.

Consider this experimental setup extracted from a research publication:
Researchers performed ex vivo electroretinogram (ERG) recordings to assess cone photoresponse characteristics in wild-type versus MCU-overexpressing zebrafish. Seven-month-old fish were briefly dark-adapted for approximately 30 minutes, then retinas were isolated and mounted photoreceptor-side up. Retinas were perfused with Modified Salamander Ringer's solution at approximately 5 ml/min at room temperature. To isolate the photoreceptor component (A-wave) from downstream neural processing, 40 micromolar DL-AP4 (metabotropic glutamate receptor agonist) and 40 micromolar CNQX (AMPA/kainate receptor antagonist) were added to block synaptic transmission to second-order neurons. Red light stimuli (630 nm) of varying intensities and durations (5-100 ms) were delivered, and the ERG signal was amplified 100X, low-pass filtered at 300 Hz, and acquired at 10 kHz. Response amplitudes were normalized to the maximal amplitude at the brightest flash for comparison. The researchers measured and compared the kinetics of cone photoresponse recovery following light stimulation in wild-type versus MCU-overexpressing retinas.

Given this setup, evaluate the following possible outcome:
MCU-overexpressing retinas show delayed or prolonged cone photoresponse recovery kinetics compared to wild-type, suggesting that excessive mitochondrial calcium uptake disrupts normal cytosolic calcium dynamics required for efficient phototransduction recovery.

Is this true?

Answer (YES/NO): NO